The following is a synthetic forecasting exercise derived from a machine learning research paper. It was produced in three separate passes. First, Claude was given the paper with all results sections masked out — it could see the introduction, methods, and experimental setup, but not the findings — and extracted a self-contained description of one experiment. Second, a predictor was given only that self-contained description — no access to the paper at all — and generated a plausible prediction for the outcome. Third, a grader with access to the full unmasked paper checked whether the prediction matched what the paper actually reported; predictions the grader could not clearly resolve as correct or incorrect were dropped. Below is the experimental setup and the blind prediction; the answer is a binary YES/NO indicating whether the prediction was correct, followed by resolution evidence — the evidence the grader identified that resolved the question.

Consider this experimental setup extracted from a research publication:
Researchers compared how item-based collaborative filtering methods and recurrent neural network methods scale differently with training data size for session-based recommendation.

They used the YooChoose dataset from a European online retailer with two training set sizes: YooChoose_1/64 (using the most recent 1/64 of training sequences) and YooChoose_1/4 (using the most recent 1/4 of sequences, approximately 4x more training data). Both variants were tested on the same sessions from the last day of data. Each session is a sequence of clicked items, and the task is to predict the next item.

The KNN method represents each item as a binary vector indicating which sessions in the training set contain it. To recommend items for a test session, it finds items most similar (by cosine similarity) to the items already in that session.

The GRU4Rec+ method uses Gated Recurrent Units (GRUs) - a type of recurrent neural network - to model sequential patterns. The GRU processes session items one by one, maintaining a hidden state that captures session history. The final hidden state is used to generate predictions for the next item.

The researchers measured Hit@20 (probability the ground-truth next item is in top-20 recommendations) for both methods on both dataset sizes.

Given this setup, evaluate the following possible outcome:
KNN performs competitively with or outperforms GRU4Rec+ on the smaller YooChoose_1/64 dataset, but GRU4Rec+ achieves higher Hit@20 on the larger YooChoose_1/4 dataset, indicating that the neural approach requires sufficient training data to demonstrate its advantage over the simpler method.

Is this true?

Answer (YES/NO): NO